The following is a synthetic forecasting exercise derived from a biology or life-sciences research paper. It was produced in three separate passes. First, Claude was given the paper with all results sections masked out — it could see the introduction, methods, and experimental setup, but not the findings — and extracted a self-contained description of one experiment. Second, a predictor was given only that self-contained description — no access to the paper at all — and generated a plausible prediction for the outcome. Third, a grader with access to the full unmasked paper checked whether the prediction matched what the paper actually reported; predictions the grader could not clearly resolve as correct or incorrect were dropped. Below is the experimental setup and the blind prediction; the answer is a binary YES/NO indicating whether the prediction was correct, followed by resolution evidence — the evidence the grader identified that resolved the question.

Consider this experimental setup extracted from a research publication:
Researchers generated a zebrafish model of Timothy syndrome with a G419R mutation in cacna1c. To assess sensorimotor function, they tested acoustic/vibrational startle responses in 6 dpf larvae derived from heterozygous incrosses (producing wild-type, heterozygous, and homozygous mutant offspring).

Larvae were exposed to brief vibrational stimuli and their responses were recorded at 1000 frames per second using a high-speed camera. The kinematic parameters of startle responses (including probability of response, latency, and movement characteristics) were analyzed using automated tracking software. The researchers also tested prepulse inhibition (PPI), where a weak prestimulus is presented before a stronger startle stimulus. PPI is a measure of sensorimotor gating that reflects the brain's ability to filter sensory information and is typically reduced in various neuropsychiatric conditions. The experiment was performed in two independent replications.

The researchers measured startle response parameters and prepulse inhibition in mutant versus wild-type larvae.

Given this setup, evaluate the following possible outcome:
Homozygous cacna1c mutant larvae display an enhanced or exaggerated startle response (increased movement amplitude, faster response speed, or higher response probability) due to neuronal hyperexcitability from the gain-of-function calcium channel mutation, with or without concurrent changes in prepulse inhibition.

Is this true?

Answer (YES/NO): NO